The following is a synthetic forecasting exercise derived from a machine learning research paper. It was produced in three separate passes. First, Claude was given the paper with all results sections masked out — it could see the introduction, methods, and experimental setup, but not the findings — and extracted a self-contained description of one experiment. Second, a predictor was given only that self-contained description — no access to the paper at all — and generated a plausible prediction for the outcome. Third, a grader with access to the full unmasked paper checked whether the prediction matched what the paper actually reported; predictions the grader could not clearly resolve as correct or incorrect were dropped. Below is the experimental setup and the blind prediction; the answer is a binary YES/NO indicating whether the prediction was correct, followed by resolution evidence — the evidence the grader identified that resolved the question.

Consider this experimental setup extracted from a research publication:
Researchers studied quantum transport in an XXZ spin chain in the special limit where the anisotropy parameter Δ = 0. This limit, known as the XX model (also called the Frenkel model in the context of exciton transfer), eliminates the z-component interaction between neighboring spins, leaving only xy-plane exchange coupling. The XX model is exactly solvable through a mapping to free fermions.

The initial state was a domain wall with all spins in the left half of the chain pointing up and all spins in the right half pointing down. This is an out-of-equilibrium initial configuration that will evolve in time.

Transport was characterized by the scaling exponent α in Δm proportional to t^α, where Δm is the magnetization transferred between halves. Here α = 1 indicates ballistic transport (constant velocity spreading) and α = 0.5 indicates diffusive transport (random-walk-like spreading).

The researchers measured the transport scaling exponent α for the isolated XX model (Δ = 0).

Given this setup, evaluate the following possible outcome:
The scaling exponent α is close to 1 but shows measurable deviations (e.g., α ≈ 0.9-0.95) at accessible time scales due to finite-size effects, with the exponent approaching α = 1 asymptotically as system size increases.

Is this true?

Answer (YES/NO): NO